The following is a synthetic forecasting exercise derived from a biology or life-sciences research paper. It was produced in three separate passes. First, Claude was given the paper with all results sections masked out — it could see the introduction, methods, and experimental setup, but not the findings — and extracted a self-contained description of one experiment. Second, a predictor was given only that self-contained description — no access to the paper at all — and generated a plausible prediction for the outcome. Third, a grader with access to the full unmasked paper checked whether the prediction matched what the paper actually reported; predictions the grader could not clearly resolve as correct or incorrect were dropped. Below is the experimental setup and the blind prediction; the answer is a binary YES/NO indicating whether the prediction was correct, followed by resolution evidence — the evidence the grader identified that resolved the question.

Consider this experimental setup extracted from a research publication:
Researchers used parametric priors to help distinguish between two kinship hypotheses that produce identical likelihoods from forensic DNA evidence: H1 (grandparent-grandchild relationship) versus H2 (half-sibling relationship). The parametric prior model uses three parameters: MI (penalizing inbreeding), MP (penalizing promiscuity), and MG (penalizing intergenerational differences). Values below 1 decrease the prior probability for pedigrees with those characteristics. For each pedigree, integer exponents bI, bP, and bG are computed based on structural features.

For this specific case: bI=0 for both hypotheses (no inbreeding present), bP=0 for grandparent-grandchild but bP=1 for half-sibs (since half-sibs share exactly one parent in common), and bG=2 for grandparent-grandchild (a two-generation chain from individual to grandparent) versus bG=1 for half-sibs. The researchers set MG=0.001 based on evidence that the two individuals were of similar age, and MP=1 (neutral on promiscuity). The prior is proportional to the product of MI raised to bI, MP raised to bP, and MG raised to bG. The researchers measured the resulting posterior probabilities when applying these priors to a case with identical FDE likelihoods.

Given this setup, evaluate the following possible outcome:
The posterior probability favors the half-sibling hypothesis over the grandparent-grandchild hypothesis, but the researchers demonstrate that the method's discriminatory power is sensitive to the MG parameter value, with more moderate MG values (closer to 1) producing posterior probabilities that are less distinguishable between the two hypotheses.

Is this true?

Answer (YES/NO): NO